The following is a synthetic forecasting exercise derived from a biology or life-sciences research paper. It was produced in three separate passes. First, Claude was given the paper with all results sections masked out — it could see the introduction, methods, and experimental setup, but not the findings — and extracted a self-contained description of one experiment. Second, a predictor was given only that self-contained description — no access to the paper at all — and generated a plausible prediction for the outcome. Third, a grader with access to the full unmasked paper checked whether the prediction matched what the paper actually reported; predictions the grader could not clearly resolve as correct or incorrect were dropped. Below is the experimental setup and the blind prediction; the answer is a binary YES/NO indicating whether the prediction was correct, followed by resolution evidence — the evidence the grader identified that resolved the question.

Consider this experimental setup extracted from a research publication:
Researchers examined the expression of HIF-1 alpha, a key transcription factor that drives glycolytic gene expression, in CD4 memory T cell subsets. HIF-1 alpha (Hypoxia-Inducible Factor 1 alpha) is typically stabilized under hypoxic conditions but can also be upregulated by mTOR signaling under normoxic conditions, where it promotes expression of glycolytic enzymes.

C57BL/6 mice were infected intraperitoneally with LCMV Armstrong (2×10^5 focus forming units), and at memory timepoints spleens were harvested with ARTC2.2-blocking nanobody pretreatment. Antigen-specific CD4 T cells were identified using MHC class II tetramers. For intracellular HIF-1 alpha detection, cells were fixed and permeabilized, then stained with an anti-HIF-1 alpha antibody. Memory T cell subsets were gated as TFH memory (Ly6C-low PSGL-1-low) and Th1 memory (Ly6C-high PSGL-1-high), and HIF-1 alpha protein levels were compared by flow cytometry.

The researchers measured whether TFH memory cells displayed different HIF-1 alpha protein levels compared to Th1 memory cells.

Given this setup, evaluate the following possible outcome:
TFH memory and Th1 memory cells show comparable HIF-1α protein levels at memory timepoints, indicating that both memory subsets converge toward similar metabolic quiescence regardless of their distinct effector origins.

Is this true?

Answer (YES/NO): NO